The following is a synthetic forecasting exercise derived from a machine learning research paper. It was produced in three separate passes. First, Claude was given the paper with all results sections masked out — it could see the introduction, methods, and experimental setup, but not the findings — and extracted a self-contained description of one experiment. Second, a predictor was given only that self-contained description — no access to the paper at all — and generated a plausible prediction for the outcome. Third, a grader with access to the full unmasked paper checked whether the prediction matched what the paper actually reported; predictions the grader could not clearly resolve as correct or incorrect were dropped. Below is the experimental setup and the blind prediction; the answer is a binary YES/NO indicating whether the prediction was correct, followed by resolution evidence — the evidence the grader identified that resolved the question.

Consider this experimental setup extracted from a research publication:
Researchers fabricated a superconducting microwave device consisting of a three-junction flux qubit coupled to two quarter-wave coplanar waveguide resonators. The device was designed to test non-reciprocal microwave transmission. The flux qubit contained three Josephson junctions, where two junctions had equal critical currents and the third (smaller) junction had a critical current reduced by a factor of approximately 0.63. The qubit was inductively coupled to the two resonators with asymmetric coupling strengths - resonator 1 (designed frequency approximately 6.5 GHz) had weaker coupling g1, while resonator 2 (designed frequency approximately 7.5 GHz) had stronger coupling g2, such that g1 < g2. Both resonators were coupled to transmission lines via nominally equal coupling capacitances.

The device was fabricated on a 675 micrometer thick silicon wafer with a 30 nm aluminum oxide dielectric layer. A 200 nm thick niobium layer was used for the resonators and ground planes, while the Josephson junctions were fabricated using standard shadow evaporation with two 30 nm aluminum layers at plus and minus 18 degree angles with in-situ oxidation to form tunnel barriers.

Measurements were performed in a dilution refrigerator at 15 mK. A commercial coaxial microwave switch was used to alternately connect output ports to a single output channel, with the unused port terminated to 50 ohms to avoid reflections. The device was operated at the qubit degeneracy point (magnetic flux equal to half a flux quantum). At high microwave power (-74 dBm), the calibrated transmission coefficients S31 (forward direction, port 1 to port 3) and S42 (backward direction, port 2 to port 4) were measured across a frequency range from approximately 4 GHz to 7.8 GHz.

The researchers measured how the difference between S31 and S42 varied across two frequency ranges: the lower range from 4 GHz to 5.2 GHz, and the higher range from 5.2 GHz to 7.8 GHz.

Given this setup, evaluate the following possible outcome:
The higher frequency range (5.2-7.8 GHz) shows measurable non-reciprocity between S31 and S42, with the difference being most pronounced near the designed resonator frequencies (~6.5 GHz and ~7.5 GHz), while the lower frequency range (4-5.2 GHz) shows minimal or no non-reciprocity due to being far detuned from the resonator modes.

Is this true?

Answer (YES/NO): NO